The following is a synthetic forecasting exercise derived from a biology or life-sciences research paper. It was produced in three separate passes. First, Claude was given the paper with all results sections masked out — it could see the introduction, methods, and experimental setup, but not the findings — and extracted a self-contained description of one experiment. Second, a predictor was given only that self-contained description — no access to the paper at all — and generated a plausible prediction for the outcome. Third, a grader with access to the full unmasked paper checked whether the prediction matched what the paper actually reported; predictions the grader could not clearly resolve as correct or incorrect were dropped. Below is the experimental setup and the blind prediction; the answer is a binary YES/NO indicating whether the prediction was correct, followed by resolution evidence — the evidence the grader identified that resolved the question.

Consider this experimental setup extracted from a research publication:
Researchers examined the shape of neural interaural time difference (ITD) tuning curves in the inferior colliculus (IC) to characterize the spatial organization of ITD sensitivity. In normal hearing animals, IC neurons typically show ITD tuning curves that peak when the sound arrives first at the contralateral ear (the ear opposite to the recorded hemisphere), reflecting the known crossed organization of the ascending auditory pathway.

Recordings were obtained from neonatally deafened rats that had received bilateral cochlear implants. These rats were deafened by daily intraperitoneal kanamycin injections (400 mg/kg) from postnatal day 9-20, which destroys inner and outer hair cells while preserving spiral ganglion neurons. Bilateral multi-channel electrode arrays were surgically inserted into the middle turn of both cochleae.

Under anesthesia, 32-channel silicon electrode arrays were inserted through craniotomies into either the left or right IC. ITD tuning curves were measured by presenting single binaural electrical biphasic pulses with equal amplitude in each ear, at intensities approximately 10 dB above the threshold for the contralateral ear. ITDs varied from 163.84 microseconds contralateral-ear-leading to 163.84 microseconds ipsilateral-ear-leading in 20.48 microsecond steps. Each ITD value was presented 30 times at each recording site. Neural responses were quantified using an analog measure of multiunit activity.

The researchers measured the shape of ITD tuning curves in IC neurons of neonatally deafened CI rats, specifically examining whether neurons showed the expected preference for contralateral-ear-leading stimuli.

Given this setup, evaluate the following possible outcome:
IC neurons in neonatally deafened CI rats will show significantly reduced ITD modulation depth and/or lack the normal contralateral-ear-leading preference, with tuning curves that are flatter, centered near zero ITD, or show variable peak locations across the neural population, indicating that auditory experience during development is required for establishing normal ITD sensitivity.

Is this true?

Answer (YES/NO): NO